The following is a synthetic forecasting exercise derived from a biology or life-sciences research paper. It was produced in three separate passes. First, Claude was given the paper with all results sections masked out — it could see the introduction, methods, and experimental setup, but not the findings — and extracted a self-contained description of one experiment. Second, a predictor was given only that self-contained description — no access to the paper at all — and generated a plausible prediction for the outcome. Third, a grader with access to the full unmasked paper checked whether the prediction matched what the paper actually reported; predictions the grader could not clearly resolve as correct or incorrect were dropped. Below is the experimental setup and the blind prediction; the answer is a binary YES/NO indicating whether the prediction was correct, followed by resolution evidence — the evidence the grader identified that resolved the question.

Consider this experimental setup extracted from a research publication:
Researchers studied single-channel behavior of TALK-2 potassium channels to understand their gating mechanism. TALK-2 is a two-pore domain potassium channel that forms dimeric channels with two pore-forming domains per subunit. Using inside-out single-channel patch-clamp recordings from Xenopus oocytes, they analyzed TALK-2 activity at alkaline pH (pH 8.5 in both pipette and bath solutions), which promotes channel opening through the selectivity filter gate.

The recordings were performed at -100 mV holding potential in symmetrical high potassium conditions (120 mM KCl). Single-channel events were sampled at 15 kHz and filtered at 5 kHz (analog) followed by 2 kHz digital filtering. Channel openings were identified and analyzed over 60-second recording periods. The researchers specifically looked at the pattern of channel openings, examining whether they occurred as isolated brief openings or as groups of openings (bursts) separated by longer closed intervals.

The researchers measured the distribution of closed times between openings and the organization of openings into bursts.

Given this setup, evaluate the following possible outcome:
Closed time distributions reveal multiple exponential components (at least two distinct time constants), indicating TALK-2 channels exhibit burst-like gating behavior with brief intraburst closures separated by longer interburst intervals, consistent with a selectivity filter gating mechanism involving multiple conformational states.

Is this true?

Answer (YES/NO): YES